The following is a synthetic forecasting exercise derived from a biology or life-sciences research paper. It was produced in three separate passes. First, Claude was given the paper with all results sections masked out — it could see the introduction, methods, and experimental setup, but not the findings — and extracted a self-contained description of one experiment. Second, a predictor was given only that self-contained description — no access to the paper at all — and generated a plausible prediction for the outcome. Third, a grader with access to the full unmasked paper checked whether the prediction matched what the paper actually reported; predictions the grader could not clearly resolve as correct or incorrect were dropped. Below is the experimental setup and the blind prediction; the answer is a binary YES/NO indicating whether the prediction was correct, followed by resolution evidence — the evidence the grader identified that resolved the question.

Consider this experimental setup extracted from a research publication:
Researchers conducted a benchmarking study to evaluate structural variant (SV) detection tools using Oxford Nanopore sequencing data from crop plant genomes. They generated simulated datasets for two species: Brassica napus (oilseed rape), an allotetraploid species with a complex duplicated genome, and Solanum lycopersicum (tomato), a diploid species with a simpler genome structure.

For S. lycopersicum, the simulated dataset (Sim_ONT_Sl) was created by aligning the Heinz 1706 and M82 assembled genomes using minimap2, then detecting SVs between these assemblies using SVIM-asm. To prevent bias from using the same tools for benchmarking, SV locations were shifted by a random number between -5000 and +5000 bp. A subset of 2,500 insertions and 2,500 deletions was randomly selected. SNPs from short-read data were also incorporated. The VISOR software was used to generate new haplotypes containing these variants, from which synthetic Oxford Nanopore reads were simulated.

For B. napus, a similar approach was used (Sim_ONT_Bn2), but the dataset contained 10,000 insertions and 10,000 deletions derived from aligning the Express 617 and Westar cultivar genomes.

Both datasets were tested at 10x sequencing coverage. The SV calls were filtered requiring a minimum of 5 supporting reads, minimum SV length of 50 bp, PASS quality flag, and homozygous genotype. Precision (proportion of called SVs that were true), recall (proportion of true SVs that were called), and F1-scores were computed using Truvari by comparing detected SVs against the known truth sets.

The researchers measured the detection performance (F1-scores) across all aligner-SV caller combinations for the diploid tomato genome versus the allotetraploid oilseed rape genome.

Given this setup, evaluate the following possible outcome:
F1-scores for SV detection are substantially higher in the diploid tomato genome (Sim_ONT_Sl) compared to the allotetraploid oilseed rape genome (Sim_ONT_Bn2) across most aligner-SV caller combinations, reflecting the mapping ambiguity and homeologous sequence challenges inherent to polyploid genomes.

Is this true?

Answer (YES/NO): NO